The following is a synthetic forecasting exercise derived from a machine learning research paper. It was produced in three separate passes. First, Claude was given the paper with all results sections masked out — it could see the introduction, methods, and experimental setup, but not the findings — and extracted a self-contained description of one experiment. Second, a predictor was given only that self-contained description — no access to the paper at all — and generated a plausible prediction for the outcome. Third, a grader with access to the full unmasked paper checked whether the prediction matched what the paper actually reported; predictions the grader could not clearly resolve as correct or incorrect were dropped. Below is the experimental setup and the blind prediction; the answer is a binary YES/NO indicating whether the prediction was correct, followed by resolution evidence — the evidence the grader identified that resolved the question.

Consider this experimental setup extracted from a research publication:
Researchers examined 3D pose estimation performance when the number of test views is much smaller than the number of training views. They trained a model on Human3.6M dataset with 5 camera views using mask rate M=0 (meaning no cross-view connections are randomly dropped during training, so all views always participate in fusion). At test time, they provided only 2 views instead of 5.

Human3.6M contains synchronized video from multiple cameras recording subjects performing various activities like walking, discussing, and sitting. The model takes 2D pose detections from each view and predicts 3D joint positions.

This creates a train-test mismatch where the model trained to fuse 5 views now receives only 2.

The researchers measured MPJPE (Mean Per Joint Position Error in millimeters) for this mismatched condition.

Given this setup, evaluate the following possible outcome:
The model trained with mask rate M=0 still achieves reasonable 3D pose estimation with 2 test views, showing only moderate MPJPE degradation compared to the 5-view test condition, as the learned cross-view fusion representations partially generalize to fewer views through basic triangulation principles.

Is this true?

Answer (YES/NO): NO